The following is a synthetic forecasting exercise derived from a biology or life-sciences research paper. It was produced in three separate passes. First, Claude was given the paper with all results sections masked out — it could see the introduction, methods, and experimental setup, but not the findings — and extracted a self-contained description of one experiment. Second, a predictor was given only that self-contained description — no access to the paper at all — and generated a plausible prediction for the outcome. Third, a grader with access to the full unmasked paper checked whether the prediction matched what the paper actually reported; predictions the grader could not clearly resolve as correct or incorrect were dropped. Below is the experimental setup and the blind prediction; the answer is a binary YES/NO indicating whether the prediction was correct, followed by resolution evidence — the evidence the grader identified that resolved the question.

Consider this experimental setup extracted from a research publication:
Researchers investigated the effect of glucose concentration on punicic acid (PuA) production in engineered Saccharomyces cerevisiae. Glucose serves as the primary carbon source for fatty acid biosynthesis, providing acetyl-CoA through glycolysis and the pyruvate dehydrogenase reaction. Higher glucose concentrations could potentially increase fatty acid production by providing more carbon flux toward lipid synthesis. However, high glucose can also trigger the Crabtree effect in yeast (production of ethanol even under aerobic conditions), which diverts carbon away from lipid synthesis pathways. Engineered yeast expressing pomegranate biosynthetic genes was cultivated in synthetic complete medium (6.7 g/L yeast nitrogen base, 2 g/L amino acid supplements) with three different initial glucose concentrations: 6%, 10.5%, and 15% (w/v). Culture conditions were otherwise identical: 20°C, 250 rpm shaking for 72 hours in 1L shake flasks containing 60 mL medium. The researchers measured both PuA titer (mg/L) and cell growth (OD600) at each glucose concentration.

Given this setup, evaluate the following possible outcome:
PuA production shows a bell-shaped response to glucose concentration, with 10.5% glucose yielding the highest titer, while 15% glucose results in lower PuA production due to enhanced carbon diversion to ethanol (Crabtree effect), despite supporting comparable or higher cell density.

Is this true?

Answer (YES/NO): NO